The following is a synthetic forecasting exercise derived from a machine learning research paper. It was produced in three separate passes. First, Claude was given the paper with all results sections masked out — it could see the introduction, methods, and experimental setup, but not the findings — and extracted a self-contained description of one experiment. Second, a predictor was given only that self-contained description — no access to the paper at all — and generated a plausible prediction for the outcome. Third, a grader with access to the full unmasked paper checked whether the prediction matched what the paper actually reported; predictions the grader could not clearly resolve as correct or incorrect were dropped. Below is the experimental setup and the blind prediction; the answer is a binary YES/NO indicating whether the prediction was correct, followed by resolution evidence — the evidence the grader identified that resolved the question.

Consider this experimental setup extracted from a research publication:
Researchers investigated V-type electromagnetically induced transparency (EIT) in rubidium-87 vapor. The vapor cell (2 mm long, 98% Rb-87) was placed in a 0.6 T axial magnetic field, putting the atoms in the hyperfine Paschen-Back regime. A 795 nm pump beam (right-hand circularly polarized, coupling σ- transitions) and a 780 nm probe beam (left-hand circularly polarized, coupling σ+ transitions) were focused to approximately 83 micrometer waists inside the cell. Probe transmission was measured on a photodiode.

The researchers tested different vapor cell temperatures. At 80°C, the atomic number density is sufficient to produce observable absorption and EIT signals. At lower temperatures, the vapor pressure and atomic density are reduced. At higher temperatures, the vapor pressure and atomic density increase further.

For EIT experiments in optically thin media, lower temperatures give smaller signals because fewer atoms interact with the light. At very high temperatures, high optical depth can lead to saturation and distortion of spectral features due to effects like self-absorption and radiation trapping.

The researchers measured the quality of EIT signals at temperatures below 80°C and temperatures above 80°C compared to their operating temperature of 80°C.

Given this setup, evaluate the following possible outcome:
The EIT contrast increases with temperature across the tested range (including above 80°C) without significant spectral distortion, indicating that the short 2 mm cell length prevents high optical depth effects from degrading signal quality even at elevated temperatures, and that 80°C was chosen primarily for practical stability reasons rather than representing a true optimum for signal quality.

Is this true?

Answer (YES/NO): NO